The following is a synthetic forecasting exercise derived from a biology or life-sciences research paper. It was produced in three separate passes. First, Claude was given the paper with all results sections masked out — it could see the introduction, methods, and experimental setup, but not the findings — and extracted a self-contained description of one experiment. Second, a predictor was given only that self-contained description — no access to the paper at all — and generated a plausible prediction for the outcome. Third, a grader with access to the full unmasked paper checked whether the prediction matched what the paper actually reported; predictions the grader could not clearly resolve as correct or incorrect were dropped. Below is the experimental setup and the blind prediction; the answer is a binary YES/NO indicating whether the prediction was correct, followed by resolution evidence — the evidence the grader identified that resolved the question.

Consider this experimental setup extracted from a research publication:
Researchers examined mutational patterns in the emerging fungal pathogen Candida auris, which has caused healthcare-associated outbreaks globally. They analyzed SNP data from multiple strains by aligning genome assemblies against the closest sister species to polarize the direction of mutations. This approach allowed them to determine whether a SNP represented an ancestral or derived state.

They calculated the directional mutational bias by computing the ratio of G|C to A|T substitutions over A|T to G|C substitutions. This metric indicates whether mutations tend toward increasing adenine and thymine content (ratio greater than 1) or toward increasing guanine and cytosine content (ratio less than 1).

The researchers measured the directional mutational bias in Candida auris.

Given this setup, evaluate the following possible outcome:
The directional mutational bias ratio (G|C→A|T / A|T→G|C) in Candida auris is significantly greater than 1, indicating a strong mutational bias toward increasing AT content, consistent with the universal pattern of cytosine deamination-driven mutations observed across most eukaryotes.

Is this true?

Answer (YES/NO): NO